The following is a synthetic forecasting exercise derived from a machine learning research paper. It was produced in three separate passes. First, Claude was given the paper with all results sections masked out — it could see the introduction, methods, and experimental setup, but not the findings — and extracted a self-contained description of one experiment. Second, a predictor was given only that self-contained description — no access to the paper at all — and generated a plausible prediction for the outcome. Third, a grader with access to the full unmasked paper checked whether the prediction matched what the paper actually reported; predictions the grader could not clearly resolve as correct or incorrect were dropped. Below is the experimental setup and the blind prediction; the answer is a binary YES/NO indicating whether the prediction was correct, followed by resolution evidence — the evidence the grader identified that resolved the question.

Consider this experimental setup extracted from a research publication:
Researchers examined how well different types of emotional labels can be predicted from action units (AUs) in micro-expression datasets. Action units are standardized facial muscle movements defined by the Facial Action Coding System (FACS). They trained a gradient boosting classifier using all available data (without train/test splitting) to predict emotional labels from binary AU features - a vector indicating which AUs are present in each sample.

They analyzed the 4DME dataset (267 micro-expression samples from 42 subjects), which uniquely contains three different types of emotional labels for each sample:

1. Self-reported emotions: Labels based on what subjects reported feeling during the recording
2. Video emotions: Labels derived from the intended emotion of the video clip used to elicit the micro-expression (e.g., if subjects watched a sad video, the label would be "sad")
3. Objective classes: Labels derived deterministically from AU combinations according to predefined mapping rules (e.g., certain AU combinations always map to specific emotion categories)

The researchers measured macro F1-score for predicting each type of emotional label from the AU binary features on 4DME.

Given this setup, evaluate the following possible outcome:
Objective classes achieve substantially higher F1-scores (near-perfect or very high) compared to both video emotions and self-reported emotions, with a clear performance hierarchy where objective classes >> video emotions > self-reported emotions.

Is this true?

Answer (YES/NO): YES